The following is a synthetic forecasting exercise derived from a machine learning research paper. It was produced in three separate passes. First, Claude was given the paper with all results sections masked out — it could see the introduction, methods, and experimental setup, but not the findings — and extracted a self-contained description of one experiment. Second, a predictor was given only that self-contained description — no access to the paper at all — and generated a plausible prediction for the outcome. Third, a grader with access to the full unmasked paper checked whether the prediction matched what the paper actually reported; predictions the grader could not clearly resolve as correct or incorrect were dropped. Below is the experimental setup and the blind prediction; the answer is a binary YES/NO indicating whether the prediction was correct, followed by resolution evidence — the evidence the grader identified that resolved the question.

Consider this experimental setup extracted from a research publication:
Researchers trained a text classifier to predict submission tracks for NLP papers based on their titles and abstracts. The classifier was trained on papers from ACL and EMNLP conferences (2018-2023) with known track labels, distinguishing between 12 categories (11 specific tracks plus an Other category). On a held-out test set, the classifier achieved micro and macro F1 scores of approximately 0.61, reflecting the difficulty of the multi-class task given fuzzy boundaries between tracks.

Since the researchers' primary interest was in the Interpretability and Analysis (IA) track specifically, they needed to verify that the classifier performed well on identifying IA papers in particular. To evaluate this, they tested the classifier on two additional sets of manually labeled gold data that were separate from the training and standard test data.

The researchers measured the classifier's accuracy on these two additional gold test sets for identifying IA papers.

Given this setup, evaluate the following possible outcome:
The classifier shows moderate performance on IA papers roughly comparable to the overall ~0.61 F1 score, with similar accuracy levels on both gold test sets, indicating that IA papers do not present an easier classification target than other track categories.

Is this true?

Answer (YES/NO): NO